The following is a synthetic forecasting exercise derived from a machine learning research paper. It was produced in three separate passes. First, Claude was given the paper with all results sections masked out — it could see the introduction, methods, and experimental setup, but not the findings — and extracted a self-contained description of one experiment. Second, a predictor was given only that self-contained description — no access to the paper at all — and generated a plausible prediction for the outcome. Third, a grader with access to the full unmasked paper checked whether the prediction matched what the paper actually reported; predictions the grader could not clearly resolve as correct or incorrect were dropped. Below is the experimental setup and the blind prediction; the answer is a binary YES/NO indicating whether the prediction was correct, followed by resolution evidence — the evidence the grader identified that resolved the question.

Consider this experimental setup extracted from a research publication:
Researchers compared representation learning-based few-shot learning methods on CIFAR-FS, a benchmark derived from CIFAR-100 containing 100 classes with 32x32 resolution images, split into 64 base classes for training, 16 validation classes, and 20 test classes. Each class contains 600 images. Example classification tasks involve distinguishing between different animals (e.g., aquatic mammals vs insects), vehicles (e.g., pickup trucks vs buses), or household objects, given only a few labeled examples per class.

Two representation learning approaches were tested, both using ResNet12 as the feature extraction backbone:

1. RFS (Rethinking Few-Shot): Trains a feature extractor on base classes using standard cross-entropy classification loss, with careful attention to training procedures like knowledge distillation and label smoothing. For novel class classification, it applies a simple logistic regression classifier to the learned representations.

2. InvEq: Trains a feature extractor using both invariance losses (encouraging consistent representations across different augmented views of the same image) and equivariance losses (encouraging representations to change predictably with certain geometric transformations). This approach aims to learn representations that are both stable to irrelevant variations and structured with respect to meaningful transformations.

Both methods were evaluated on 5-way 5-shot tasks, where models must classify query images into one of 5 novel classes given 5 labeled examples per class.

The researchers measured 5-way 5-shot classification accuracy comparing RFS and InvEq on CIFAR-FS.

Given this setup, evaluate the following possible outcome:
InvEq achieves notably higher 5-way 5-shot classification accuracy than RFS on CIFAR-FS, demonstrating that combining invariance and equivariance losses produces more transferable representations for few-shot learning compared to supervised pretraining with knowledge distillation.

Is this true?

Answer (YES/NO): YES